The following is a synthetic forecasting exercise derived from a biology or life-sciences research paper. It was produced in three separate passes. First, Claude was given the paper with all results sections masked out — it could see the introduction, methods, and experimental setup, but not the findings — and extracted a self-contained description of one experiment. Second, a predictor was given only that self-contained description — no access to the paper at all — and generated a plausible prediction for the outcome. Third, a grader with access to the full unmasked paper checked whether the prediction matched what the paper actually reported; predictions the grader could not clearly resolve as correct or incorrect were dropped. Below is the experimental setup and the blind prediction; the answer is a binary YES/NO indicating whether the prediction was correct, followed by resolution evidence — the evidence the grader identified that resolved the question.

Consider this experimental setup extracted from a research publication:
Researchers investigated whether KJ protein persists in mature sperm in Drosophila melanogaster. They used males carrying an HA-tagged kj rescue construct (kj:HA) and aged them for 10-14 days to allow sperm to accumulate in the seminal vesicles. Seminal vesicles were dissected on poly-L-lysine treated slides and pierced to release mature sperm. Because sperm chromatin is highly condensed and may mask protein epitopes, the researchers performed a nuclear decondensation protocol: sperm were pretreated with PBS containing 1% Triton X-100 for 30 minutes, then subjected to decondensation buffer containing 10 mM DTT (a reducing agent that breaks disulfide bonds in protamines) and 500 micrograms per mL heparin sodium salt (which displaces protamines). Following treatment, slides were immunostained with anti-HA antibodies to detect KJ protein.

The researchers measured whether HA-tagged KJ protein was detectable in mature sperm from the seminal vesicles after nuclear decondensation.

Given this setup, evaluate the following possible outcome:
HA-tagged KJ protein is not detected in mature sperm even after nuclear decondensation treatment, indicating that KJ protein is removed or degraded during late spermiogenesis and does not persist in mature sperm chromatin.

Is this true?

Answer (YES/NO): YES